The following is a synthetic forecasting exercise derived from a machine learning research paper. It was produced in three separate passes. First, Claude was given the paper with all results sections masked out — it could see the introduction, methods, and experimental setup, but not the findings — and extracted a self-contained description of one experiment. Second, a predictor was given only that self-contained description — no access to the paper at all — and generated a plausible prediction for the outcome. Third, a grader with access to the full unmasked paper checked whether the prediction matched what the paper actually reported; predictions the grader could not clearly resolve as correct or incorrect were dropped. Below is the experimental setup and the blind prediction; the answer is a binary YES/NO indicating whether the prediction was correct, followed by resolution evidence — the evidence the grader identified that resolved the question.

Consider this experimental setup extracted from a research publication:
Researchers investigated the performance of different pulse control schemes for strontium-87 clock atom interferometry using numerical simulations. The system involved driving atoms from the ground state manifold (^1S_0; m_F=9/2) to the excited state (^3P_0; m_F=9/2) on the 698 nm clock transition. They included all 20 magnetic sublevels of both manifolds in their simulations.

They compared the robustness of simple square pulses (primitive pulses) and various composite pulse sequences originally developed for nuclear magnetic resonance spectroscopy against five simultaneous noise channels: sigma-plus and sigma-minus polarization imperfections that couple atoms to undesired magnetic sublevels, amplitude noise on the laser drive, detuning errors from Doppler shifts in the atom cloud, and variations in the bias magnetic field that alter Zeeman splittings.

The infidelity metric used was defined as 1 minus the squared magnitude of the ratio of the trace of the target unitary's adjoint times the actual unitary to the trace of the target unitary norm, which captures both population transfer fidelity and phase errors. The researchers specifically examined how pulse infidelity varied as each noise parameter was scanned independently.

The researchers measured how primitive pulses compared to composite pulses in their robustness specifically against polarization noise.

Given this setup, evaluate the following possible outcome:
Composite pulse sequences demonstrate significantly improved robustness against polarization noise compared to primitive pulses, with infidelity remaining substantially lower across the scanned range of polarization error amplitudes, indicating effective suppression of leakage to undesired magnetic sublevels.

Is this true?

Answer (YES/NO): NO